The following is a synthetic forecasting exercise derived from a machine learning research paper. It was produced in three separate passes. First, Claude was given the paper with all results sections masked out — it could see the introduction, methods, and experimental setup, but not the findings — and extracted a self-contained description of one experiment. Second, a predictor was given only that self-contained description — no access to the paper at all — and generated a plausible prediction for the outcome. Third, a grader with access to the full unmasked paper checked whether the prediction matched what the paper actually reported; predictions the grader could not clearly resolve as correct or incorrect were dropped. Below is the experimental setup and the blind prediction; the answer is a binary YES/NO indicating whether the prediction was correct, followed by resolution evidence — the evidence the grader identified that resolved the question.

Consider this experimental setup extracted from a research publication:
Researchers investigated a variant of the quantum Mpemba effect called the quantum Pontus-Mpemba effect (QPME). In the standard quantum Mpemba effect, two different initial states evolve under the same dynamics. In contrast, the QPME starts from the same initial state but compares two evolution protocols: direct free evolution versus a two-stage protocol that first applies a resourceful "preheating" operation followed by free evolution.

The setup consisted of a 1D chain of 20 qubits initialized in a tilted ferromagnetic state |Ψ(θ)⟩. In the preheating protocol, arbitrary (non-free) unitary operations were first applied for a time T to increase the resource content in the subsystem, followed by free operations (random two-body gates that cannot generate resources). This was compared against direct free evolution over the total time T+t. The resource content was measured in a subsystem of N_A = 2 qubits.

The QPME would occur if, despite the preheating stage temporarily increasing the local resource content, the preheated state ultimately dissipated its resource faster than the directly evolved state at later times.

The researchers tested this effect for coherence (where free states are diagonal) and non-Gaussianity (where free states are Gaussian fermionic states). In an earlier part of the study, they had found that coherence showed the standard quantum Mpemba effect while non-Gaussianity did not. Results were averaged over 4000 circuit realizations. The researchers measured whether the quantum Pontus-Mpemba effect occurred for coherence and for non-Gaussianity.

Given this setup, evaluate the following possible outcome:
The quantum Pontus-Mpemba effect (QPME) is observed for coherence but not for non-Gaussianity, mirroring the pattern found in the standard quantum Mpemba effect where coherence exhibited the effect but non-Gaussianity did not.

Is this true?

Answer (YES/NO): NO